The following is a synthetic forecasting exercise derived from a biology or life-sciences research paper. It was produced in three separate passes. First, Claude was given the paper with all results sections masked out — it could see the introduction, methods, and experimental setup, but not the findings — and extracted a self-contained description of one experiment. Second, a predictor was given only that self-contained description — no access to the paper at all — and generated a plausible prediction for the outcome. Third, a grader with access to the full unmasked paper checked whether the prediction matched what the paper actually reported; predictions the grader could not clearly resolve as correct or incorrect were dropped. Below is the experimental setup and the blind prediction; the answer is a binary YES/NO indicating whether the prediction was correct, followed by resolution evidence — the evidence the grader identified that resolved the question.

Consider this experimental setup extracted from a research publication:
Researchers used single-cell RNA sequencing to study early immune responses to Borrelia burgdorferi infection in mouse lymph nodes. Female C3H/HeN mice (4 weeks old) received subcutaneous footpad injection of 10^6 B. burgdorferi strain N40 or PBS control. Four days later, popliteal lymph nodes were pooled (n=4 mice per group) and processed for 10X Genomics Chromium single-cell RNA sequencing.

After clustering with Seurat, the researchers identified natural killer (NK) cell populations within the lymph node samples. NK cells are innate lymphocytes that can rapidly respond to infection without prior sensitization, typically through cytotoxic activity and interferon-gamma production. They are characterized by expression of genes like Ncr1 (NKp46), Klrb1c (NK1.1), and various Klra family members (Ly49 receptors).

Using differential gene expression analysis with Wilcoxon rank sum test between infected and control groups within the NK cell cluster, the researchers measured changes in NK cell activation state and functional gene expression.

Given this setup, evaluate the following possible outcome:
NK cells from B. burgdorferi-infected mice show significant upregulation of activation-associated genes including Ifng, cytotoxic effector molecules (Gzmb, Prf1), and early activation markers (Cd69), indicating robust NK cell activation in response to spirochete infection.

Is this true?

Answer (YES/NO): NO